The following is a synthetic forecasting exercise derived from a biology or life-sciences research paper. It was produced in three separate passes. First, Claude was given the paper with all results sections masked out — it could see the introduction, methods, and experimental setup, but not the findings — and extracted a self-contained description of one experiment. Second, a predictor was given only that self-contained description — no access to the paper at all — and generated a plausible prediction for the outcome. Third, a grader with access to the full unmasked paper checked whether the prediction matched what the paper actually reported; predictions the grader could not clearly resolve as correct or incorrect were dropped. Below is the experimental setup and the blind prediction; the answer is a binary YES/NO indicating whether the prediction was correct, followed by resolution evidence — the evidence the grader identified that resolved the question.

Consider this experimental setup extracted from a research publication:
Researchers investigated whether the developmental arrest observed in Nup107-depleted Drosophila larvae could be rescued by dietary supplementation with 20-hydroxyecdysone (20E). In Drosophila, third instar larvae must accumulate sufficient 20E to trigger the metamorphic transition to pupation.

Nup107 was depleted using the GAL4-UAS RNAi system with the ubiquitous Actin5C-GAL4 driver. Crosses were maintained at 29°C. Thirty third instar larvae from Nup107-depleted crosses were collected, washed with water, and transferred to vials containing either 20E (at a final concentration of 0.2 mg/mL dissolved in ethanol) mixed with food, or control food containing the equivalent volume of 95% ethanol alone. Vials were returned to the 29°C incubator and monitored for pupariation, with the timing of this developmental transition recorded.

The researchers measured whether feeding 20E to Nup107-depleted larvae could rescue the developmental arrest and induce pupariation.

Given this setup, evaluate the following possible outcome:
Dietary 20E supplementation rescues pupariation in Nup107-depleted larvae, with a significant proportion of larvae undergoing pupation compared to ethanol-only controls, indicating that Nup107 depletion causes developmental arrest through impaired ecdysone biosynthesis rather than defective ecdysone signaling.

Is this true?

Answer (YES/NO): YES